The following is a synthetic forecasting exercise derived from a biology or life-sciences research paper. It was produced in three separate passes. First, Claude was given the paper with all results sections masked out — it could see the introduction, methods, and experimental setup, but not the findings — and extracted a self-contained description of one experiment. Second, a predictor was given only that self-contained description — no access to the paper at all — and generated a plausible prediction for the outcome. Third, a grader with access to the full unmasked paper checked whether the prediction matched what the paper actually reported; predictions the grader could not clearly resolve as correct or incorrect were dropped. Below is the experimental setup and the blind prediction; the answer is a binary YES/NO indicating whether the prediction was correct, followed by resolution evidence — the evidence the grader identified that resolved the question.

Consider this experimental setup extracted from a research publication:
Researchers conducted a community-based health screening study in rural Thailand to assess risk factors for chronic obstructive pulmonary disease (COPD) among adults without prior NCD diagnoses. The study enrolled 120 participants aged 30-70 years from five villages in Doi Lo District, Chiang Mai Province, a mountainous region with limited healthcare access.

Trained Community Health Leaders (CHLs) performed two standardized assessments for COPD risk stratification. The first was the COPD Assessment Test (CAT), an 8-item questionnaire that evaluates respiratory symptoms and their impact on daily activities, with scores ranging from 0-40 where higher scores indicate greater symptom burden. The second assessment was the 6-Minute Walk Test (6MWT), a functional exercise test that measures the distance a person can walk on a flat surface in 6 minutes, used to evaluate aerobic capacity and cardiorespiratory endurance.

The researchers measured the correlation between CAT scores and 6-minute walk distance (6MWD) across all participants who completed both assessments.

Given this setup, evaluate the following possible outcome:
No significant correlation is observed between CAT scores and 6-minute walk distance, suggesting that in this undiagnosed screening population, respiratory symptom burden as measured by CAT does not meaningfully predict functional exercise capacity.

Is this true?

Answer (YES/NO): NO